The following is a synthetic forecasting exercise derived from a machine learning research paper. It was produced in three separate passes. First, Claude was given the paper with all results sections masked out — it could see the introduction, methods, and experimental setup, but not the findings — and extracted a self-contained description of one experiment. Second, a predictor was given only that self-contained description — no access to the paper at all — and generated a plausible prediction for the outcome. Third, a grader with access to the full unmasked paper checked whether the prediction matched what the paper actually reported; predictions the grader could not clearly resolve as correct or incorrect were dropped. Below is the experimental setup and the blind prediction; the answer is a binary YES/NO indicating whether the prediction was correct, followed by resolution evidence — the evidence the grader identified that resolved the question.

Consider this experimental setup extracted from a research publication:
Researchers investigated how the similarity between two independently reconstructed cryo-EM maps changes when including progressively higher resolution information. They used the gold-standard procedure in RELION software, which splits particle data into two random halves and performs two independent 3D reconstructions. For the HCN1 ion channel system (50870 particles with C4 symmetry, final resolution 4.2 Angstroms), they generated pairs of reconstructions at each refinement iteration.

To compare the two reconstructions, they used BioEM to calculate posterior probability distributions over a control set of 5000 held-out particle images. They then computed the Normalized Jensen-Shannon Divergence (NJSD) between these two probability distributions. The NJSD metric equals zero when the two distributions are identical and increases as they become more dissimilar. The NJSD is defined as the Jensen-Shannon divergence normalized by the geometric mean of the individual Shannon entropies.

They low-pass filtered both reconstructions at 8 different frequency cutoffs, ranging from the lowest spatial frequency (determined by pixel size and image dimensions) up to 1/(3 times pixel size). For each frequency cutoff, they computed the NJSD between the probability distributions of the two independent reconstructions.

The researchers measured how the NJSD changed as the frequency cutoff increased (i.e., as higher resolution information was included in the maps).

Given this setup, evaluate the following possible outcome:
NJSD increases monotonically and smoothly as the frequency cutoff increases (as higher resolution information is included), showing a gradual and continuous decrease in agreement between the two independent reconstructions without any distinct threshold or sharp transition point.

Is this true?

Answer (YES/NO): YES